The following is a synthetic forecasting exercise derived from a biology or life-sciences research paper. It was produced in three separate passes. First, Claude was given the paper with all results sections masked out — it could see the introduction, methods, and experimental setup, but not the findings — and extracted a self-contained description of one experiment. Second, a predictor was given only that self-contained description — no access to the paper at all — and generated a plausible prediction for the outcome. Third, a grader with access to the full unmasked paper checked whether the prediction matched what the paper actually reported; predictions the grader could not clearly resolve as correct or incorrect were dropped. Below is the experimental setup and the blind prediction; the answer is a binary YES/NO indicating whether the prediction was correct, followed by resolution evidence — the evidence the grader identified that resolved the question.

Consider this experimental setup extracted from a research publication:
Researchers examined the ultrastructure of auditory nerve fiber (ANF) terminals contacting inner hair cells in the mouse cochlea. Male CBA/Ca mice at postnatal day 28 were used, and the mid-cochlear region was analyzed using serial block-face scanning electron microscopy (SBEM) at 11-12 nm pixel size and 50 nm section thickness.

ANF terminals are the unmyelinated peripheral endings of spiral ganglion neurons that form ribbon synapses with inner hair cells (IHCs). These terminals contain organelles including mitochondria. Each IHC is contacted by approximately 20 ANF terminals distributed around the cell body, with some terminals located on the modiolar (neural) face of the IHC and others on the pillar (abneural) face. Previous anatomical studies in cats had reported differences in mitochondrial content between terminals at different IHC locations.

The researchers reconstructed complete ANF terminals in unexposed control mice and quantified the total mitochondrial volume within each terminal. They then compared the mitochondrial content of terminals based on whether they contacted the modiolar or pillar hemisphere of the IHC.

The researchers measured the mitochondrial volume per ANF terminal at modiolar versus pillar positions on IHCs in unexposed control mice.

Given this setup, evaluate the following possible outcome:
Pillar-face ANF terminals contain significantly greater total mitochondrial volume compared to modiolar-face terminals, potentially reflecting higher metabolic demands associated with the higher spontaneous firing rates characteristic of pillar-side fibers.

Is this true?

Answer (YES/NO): NO